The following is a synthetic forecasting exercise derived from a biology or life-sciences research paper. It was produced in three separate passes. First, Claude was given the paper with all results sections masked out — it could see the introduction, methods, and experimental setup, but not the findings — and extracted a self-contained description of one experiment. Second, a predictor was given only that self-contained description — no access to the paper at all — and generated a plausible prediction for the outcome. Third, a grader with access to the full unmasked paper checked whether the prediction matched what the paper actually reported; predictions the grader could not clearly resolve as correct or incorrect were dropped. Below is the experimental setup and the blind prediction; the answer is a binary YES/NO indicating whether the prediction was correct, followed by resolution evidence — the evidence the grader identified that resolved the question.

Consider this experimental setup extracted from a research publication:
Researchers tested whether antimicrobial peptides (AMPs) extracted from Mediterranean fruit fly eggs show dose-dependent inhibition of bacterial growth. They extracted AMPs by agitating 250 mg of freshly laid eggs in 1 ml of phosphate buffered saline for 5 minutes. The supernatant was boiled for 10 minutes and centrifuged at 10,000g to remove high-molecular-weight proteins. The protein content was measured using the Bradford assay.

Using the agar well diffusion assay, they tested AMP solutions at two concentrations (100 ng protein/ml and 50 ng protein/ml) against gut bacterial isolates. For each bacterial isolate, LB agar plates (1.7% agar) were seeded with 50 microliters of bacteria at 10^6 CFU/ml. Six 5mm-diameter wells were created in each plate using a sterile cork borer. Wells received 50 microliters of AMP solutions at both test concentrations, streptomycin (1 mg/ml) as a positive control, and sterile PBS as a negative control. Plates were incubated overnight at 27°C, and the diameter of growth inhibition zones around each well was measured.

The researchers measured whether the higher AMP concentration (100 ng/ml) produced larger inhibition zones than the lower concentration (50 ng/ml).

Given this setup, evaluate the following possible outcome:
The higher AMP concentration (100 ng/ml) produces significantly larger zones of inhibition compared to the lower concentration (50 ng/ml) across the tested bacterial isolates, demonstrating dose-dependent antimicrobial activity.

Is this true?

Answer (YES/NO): NO